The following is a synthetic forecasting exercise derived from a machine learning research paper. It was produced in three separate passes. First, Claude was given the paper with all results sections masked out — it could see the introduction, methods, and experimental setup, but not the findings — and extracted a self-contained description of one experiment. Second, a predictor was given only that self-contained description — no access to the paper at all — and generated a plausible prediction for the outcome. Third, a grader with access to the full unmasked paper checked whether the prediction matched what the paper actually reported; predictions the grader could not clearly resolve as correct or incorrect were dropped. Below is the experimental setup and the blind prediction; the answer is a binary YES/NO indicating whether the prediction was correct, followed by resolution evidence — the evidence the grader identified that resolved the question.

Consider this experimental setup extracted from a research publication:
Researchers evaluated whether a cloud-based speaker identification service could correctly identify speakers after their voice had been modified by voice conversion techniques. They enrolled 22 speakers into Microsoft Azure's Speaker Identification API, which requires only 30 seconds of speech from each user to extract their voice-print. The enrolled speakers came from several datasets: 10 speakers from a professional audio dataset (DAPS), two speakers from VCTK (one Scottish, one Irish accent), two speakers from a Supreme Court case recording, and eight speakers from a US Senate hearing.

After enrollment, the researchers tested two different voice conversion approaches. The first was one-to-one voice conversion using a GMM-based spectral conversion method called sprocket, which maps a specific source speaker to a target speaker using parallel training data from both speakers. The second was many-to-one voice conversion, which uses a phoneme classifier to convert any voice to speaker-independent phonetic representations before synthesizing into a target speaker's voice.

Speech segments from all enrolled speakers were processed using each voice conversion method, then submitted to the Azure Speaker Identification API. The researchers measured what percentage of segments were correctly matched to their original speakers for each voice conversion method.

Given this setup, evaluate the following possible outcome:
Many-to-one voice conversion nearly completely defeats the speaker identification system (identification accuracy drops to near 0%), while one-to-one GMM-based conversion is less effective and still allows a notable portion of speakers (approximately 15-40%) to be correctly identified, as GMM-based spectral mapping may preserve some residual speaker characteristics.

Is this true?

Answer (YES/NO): NO